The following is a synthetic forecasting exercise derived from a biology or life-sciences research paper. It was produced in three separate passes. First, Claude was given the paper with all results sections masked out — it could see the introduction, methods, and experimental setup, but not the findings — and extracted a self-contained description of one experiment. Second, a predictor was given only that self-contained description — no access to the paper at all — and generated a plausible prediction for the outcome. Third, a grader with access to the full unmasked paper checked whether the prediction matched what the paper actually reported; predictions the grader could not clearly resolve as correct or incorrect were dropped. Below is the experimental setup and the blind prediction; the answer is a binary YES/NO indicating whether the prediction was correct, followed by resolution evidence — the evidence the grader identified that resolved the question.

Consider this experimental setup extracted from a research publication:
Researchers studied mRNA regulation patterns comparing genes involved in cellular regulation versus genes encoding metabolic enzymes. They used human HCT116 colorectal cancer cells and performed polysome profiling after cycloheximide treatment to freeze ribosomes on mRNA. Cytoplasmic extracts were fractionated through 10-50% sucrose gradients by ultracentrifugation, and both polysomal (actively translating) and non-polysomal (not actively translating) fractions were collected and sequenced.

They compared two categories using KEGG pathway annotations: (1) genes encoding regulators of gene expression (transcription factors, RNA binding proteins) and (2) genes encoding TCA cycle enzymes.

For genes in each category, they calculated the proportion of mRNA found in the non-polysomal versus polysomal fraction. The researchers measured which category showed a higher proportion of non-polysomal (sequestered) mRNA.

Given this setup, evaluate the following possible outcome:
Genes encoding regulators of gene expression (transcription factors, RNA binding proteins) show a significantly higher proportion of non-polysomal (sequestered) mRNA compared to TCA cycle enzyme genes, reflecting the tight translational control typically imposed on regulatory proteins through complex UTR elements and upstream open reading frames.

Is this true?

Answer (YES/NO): YES